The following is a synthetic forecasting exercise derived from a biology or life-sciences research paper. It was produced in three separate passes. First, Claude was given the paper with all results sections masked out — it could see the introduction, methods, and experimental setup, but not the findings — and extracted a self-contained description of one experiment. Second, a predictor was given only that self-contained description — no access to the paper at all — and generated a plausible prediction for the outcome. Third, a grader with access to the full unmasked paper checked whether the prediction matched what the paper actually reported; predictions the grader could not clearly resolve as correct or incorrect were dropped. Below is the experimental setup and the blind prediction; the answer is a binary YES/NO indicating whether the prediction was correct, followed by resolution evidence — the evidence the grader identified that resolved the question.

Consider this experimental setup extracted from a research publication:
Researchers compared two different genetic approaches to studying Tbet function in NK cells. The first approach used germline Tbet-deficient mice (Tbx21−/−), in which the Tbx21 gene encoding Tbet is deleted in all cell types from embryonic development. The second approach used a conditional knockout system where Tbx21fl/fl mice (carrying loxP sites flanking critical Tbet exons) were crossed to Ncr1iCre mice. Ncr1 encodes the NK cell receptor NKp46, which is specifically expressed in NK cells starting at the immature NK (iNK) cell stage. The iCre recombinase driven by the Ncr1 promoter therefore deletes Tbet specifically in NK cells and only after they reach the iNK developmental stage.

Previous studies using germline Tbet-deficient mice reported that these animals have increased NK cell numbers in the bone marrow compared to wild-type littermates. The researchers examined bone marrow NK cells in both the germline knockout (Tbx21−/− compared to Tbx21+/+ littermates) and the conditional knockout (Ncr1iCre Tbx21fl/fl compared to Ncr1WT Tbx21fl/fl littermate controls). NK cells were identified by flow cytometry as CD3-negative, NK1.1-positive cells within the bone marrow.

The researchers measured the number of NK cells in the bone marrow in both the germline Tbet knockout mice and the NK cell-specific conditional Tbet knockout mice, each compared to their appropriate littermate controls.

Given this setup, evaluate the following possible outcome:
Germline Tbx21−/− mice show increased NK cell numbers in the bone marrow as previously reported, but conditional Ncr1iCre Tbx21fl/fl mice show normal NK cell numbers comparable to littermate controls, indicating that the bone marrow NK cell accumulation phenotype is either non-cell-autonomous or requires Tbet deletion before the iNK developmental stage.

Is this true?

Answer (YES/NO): YES